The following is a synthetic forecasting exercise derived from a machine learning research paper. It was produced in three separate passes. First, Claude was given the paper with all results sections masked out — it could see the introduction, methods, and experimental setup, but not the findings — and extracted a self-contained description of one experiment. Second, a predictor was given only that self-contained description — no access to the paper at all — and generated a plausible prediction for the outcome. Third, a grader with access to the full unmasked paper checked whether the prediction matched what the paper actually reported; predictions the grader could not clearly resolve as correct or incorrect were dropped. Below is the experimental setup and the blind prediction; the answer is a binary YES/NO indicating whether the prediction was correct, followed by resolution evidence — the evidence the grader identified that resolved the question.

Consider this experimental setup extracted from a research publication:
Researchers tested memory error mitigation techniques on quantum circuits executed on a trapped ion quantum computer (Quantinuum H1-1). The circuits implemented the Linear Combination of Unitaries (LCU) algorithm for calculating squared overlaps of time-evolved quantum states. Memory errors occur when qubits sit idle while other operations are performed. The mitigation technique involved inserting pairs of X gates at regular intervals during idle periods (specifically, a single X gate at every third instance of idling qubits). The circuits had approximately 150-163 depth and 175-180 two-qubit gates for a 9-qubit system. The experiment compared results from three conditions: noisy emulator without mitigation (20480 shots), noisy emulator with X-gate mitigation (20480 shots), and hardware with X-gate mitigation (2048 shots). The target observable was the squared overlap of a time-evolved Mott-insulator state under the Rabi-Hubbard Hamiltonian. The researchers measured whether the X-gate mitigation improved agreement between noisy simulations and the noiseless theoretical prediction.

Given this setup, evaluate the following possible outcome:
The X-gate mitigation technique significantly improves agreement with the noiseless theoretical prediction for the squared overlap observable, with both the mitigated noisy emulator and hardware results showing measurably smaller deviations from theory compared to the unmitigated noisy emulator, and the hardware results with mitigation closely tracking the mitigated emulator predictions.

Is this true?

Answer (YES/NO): NO